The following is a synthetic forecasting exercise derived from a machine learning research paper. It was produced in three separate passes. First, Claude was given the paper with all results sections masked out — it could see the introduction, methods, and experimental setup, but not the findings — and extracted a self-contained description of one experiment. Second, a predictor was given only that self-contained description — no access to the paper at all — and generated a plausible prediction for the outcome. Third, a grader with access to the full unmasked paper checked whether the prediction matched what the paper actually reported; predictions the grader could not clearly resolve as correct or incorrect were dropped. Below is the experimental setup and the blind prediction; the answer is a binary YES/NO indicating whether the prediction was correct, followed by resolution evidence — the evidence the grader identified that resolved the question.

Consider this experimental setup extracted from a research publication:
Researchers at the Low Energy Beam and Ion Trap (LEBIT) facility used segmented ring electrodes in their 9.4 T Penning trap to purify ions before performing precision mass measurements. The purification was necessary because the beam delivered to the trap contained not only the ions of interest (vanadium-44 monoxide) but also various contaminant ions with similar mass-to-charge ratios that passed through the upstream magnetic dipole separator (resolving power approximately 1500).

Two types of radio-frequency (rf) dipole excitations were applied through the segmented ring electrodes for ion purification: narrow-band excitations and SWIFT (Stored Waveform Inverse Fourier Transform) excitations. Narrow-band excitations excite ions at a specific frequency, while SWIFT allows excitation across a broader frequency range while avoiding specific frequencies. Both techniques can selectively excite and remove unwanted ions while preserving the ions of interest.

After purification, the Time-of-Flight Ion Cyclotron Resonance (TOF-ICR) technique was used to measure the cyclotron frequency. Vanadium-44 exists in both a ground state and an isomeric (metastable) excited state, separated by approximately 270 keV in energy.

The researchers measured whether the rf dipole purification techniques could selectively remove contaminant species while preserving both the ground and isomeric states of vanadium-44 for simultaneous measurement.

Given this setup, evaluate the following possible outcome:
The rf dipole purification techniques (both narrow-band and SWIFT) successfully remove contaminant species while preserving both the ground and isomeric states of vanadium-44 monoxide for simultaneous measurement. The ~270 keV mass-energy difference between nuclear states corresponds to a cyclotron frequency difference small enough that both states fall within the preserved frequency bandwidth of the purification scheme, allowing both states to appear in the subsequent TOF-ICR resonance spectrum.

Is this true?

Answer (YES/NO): YES